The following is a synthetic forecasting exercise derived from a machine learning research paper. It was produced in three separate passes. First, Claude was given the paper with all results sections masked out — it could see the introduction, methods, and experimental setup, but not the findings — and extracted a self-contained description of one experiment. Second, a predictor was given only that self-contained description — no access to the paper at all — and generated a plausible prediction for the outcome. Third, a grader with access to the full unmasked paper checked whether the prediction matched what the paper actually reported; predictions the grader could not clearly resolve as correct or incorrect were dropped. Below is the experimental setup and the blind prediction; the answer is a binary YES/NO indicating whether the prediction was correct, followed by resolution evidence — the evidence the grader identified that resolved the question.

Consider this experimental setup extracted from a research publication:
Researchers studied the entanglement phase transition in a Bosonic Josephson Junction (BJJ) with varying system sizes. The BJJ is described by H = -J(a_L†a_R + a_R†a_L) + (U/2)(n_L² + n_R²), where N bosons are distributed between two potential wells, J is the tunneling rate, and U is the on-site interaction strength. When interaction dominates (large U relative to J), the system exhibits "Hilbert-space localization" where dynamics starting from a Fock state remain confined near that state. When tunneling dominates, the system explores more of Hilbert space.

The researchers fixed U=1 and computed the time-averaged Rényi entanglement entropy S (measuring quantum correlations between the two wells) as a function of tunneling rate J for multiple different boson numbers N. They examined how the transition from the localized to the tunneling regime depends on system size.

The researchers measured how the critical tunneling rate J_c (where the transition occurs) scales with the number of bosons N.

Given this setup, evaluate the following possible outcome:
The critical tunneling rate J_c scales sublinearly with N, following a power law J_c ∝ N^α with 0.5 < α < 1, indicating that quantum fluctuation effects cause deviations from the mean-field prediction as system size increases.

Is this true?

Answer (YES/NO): NO